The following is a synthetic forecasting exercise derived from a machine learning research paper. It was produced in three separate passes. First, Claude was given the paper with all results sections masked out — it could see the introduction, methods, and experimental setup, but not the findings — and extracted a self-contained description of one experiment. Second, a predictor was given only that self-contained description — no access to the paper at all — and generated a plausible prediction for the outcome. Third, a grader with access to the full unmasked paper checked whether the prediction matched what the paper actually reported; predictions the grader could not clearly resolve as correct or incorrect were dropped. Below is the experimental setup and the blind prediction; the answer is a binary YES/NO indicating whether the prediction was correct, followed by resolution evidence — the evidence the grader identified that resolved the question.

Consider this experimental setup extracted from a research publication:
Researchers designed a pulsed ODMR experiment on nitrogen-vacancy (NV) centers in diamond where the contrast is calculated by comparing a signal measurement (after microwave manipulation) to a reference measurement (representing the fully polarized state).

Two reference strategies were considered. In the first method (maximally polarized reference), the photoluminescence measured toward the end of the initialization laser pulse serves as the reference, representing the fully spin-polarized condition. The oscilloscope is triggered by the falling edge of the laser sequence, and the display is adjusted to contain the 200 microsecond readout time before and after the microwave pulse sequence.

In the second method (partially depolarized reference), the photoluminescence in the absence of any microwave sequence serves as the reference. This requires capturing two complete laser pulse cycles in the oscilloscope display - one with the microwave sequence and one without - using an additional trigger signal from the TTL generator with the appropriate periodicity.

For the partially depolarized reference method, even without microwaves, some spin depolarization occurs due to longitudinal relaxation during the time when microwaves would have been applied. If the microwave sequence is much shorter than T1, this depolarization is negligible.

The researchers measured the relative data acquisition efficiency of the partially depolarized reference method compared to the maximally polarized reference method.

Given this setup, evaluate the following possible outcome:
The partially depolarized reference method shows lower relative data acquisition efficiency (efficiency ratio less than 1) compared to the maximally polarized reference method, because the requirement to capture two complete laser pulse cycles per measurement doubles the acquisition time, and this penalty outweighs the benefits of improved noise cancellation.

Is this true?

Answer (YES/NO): YES